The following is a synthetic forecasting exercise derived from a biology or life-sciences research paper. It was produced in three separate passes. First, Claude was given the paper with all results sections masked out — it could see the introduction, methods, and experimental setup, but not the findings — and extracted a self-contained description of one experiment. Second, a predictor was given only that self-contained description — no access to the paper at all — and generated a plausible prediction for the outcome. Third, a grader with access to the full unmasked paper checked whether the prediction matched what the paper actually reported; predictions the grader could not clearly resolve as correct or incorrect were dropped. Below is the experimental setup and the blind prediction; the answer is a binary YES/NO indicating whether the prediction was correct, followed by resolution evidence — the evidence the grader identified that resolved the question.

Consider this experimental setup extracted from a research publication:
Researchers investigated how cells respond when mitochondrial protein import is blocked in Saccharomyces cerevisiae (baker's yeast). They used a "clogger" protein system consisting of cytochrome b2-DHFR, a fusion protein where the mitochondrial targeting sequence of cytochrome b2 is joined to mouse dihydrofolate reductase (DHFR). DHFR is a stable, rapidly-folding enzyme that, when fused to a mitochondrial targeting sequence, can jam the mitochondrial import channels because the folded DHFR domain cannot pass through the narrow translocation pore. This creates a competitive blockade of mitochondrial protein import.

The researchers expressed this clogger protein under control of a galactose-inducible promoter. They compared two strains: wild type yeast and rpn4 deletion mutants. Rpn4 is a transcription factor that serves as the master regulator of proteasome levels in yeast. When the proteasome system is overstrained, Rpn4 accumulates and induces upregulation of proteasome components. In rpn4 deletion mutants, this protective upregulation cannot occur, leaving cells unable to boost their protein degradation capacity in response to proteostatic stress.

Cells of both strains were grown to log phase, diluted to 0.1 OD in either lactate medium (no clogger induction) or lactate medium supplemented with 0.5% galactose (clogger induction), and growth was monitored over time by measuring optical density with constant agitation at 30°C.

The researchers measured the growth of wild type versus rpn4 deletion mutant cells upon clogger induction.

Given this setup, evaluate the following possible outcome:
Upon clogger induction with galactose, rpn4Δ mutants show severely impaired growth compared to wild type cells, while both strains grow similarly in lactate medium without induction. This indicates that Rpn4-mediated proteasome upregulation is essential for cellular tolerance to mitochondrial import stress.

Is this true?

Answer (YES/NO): NO